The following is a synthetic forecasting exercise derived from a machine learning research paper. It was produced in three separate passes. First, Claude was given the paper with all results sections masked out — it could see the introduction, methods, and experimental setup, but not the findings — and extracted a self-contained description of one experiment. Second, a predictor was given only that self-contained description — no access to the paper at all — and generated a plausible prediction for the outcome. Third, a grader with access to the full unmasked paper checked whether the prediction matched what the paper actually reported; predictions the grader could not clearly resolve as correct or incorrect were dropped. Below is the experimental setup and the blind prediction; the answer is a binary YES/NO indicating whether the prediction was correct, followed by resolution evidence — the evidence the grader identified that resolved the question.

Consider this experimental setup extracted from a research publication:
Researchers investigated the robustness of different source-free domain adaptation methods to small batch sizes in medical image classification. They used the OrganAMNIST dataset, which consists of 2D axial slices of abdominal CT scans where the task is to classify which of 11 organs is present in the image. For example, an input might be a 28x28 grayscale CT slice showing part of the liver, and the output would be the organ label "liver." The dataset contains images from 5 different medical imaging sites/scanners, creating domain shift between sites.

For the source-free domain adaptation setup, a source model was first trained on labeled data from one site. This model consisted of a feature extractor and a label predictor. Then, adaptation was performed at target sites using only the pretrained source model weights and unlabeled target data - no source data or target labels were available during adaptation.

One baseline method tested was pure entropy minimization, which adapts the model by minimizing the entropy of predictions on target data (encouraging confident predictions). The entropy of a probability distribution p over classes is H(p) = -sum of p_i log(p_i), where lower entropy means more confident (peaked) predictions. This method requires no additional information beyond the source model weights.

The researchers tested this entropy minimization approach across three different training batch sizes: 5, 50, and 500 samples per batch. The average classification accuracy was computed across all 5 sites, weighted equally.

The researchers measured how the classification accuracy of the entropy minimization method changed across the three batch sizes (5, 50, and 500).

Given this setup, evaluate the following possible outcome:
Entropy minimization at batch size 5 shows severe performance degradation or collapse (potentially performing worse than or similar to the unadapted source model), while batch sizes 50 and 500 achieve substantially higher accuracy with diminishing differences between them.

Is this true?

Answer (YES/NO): YES